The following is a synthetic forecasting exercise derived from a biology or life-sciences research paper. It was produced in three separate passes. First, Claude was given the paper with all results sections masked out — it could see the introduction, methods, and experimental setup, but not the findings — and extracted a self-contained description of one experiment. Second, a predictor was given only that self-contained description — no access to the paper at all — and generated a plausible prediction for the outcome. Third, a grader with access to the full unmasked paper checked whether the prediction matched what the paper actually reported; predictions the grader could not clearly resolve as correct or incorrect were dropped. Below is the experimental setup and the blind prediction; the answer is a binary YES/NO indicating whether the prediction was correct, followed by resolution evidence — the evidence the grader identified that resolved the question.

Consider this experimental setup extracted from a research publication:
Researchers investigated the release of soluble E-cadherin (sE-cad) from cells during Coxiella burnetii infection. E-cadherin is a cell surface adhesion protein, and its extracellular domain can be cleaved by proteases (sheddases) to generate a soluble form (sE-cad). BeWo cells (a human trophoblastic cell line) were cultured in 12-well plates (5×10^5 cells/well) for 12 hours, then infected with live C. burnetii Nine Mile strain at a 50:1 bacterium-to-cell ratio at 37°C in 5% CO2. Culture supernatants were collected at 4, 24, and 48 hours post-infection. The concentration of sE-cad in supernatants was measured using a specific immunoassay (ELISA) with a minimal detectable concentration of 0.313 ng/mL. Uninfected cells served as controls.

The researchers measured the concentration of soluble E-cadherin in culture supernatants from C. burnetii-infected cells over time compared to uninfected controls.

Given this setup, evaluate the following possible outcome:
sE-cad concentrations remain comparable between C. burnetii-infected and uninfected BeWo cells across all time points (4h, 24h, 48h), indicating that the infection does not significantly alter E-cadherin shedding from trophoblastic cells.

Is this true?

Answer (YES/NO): NO